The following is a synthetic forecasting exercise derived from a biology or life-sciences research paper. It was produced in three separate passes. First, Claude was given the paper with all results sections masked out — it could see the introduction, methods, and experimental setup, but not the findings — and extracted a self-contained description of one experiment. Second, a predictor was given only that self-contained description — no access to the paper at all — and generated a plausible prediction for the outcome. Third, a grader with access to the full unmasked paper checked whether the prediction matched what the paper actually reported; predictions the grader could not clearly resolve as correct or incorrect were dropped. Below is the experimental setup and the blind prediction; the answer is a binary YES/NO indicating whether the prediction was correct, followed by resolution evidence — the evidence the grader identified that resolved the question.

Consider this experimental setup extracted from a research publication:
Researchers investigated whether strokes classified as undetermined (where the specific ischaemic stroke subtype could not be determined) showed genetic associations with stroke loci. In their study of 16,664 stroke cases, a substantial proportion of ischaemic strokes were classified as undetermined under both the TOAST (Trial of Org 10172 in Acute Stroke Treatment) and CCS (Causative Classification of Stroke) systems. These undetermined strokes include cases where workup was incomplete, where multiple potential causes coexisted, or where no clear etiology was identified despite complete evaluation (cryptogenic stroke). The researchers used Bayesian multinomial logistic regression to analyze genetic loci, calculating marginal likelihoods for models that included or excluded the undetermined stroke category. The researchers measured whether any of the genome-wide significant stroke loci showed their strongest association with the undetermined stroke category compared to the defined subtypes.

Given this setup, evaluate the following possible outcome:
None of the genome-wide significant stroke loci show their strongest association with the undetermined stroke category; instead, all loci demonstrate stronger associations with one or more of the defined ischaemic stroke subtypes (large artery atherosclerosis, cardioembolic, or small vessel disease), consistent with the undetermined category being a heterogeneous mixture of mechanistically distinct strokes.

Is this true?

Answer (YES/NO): YES